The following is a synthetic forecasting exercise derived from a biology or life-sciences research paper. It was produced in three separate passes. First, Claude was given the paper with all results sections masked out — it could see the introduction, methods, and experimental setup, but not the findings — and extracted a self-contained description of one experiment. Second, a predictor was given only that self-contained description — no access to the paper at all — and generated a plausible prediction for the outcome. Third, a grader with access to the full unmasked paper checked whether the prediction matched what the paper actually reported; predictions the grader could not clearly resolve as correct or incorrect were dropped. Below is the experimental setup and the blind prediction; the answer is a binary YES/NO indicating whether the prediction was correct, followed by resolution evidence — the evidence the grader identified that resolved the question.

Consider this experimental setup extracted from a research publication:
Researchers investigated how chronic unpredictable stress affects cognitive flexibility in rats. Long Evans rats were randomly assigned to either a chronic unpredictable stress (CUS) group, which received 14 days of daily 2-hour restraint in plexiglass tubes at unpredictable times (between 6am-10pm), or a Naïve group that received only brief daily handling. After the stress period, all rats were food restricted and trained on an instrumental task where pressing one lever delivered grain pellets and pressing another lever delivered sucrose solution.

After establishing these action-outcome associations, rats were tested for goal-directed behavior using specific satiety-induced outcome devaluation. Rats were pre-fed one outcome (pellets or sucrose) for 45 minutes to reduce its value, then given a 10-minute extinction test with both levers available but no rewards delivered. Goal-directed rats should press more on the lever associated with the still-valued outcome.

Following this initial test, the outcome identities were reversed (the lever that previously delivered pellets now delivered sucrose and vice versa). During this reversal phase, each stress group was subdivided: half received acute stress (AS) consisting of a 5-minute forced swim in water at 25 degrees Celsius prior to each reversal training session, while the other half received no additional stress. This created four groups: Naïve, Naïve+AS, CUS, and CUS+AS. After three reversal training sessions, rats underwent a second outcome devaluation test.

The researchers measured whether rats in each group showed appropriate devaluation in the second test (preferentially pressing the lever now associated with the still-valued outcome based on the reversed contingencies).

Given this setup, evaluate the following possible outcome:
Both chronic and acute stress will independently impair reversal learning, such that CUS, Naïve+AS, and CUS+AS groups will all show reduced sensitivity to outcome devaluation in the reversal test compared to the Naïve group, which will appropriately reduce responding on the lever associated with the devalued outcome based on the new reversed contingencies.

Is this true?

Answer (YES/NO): NO